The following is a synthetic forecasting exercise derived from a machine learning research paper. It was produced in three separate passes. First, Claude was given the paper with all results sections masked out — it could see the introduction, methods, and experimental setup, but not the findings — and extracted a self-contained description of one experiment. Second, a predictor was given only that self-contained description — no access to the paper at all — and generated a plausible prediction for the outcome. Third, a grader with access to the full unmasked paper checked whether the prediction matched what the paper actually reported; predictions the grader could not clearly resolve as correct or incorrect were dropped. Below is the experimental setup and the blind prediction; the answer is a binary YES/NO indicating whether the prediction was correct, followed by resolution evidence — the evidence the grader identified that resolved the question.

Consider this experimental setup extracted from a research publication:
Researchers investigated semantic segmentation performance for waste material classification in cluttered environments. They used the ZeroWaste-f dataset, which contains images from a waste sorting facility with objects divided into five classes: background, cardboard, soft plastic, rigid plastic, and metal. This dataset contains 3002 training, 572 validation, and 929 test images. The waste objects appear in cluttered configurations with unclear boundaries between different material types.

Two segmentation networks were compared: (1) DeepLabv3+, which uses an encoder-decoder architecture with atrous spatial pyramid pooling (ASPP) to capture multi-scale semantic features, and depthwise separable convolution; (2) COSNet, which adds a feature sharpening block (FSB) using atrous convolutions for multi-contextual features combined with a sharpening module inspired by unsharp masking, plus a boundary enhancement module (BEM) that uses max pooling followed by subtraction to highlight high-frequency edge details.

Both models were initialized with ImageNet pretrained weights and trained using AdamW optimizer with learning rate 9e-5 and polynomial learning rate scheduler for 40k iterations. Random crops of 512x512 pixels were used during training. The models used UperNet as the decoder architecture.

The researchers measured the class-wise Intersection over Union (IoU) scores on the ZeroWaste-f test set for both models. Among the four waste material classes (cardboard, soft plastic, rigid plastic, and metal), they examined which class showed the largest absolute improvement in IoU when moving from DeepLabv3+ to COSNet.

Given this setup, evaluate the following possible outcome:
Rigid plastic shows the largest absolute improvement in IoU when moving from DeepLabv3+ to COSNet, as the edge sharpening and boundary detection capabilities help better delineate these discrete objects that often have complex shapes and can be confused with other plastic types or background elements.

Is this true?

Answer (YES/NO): YES